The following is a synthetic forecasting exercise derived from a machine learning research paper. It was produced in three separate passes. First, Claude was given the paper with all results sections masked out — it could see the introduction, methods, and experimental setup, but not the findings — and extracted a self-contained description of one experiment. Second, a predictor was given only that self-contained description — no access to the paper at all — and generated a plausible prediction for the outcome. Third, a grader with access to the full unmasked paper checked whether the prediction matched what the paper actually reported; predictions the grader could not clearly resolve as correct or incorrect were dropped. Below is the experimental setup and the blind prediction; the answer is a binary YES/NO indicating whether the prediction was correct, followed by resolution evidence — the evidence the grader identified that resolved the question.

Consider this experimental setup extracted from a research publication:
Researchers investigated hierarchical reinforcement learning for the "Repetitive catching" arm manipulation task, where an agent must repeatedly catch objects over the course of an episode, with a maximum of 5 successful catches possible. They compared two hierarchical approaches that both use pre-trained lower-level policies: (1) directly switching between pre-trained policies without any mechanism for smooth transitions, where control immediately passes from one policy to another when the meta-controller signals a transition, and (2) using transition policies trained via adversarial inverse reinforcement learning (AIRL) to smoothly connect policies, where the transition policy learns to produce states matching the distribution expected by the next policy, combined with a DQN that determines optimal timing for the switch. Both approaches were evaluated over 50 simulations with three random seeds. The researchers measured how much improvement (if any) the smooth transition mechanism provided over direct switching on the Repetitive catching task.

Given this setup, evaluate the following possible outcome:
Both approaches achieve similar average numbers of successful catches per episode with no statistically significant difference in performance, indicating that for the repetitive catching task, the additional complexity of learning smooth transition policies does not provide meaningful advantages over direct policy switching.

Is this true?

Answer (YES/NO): NO